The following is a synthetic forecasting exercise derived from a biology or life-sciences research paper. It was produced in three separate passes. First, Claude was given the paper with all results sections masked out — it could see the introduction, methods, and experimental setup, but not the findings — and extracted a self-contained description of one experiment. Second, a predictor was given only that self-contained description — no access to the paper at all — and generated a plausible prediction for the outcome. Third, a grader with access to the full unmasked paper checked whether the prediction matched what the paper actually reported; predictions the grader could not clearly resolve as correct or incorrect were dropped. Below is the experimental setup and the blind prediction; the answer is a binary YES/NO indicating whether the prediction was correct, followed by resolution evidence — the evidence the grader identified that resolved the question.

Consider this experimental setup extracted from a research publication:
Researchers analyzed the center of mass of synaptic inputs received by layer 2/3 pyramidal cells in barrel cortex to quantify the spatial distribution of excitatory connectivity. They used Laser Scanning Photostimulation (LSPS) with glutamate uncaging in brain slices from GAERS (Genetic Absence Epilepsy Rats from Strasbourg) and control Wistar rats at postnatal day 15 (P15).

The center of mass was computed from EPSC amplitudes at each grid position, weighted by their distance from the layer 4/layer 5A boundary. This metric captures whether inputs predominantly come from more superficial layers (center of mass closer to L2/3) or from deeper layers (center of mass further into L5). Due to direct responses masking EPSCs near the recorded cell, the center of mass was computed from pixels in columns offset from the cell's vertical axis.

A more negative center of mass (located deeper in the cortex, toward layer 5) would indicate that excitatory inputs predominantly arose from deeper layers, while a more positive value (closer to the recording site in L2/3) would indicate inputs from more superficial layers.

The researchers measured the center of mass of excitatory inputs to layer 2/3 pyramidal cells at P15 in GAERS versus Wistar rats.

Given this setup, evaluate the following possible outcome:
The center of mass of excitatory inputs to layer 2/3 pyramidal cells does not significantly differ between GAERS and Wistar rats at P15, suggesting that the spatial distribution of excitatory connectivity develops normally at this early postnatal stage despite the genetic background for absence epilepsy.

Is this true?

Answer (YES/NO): NO